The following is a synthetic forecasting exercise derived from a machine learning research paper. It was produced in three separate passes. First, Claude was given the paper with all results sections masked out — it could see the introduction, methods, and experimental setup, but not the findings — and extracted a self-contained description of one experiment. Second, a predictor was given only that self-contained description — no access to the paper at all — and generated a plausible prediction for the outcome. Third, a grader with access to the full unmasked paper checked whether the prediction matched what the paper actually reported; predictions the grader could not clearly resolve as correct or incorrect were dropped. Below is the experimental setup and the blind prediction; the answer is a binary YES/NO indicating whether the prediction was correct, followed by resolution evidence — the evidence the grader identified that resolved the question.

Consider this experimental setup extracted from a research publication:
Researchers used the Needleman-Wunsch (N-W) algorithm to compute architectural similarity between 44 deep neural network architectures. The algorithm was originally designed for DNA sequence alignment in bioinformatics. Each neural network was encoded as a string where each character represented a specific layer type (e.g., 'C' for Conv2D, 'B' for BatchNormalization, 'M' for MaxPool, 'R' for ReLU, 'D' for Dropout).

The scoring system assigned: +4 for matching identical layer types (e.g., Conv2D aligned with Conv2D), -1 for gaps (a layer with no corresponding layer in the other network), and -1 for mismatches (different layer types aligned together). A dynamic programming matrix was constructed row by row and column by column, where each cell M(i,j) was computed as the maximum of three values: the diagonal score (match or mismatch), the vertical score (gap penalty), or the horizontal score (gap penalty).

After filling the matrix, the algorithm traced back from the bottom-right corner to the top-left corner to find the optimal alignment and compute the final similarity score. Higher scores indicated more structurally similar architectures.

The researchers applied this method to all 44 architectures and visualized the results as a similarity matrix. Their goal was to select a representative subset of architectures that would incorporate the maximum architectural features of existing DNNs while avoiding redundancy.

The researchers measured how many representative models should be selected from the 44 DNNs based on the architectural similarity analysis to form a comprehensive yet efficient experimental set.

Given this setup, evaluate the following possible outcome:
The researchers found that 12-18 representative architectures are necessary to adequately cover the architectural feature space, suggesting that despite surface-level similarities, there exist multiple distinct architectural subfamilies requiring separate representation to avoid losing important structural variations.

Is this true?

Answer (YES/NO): YES